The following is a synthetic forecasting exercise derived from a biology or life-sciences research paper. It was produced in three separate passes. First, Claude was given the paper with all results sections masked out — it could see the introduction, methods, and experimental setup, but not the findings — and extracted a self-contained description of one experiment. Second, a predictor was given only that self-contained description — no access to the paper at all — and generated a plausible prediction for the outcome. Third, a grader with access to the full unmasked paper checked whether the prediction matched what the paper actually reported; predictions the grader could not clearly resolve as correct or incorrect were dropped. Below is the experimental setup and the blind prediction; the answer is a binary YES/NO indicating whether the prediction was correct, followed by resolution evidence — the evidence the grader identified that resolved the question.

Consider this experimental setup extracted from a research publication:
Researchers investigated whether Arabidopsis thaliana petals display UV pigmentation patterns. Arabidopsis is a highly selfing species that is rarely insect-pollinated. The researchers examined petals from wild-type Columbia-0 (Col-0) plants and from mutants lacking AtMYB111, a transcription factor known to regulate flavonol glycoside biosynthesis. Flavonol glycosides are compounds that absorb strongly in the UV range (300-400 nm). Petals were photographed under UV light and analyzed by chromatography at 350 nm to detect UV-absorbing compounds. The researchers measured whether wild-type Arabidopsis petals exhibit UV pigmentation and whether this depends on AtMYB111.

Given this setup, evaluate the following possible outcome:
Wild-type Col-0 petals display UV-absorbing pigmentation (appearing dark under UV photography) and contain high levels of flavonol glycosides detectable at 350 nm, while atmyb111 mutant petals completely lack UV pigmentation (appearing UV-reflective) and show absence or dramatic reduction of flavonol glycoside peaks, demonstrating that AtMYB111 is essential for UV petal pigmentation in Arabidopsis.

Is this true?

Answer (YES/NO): NO